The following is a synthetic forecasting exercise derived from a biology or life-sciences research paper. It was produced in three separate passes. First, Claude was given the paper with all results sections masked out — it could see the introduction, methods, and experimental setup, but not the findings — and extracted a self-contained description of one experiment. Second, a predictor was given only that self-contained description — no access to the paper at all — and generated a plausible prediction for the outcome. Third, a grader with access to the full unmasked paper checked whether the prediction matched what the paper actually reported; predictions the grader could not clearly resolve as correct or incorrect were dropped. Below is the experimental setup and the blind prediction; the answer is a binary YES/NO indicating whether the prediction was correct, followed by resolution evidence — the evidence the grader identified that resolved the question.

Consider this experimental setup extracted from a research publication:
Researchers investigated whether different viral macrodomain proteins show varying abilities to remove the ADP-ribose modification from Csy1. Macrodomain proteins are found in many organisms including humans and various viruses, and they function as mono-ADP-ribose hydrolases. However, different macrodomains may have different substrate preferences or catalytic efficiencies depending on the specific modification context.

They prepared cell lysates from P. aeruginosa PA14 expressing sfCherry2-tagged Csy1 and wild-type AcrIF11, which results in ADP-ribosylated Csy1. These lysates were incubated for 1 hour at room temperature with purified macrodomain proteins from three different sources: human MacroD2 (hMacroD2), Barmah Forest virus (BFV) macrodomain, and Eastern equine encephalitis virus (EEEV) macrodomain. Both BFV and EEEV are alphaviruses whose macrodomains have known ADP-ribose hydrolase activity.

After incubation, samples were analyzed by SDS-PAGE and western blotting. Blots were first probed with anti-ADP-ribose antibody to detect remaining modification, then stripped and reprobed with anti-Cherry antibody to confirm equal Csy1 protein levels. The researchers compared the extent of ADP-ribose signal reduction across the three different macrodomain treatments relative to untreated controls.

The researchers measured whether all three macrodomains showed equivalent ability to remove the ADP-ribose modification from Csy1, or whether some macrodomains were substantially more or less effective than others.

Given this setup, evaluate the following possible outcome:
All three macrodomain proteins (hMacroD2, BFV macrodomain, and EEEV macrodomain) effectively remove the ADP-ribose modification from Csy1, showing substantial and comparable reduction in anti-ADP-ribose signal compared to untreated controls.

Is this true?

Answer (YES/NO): NO